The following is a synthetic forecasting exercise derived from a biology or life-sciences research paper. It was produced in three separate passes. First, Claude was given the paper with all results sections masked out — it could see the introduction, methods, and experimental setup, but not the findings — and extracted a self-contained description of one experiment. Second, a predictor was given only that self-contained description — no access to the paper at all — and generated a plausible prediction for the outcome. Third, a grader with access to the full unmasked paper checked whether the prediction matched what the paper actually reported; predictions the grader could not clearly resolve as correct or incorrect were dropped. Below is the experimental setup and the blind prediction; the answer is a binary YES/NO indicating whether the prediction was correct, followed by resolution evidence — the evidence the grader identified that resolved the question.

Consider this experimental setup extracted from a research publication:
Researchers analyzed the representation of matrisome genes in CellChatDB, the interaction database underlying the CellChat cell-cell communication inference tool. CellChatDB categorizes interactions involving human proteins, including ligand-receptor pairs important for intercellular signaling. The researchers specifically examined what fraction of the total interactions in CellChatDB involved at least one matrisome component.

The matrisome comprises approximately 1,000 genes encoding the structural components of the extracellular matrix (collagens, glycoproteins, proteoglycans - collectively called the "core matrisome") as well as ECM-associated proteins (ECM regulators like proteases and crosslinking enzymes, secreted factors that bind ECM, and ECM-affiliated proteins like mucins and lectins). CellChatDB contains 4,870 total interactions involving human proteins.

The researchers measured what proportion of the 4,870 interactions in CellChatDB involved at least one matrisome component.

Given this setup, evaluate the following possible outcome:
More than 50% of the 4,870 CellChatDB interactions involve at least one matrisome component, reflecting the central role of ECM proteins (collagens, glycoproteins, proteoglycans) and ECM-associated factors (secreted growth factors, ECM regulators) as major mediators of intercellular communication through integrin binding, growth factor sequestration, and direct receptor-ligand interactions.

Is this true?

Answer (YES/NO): NO